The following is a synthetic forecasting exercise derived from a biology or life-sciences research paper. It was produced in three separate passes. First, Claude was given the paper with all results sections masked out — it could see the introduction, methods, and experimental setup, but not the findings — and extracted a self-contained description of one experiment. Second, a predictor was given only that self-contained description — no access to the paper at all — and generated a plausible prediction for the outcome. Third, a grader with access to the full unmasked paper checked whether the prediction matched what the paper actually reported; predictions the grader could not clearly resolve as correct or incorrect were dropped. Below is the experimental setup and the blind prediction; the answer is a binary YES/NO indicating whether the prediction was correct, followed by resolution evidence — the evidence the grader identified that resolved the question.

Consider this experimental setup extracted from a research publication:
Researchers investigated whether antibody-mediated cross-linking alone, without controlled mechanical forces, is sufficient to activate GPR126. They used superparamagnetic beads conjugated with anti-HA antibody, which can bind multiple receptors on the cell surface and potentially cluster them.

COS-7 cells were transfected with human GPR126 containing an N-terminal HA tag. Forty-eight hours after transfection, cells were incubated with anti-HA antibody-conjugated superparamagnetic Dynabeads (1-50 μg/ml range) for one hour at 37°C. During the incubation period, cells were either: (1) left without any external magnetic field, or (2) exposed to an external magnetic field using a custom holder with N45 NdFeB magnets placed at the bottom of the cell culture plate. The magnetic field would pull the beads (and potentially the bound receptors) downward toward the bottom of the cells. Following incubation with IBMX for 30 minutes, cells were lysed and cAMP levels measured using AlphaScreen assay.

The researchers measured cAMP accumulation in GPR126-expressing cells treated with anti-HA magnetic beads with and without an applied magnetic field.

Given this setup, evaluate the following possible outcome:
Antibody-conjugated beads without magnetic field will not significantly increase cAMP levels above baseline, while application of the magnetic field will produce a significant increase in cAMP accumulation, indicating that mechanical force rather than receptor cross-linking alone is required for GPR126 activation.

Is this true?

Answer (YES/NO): NO